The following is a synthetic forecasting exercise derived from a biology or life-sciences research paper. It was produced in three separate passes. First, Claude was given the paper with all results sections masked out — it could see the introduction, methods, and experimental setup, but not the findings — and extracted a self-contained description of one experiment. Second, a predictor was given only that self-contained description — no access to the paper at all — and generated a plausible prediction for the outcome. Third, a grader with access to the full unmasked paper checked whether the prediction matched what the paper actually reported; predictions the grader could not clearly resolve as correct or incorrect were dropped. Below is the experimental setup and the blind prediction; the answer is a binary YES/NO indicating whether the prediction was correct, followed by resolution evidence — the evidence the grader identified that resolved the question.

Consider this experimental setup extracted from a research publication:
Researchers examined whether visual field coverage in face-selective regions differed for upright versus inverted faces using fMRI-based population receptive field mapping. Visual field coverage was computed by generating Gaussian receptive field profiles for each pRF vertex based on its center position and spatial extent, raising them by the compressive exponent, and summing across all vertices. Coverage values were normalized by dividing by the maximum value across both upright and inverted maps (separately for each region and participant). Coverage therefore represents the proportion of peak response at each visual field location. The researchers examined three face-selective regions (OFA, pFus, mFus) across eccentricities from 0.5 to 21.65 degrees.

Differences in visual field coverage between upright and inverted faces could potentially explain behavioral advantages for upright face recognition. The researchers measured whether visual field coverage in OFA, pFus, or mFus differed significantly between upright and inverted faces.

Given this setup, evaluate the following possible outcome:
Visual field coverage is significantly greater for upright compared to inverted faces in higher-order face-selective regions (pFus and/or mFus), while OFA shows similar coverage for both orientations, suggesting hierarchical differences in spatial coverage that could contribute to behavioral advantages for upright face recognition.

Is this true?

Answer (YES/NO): NO